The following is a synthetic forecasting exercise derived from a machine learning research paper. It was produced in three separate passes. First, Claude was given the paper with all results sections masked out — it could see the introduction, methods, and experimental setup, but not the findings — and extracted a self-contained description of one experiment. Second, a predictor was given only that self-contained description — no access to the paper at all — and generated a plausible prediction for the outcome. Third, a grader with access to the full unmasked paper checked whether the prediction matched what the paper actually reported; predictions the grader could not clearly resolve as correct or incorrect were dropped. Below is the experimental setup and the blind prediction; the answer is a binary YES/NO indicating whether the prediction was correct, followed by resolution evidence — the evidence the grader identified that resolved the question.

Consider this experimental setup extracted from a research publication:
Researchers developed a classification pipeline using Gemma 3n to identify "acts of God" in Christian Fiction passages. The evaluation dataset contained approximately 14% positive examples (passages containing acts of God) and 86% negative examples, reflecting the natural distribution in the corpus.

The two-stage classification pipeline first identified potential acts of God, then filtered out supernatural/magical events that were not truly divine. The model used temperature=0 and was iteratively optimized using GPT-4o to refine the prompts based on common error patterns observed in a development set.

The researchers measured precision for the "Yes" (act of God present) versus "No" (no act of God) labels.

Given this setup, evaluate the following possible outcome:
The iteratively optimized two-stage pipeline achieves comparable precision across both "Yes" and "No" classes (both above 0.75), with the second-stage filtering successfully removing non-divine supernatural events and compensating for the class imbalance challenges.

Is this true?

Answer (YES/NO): NO